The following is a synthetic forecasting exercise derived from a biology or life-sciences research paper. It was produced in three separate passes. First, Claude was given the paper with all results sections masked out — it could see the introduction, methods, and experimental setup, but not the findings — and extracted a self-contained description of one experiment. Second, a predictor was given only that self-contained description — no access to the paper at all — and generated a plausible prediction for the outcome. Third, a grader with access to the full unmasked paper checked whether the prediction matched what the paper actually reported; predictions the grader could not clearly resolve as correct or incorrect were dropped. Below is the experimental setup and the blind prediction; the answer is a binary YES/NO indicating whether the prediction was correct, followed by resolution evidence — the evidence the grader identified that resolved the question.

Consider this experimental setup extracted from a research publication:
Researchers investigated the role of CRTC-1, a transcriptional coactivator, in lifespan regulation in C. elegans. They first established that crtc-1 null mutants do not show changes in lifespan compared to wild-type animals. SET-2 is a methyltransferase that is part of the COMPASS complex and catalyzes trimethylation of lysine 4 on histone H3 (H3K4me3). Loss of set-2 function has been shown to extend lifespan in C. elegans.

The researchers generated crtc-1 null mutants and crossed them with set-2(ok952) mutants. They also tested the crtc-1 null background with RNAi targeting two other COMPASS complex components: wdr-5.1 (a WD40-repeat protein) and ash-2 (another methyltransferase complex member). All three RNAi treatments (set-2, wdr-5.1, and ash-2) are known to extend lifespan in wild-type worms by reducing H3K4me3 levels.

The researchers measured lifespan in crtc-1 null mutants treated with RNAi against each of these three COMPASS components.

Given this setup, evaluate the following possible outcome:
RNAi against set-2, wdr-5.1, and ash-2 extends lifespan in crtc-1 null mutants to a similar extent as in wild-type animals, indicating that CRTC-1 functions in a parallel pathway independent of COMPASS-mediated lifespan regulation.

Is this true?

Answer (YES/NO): NO